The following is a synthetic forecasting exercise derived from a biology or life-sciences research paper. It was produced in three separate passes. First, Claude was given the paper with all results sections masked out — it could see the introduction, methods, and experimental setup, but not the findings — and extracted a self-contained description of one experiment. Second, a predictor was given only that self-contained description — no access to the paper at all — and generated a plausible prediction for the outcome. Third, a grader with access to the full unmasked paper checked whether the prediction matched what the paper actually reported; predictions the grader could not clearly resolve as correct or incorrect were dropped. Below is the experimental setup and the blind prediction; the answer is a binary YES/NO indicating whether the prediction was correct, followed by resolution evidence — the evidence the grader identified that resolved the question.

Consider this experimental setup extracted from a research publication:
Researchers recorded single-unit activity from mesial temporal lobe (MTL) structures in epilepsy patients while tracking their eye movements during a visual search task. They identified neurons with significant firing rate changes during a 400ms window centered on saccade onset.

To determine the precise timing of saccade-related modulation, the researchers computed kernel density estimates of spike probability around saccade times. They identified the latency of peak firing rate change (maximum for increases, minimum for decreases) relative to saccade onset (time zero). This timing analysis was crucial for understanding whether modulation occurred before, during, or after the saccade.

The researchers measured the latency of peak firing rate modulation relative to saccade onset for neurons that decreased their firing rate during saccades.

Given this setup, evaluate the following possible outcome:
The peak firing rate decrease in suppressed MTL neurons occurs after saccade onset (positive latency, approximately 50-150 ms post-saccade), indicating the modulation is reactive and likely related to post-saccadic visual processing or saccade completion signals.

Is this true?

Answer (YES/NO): NO